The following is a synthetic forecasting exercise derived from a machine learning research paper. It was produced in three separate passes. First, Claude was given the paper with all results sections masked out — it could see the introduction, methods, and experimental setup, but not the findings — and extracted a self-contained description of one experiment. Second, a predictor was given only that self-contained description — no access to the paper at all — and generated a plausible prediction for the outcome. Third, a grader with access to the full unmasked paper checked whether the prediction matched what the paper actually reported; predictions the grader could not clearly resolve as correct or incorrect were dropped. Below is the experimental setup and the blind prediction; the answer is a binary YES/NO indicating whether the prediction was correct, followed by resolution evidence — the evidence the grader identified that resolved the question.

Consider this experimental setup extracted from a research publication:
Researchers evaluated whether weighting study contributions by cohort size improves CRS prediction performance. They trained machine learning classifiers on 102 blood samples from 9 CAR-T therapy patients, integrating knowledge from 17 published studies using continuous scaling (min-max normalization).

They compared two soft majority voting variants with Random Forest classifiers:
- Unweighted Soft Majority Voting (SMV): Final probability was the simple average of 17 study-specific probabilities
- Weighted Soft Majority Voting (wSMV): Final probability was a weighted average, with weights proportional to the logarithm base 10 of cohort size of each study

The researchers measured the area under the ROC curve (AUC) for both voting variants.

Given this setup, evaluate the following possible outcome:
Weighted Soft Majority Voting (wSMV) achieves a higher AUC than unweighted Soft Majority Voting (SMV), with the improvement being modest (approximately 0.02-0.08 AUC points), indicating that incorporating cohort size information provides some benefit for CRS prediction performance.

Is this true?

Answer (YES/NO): NO